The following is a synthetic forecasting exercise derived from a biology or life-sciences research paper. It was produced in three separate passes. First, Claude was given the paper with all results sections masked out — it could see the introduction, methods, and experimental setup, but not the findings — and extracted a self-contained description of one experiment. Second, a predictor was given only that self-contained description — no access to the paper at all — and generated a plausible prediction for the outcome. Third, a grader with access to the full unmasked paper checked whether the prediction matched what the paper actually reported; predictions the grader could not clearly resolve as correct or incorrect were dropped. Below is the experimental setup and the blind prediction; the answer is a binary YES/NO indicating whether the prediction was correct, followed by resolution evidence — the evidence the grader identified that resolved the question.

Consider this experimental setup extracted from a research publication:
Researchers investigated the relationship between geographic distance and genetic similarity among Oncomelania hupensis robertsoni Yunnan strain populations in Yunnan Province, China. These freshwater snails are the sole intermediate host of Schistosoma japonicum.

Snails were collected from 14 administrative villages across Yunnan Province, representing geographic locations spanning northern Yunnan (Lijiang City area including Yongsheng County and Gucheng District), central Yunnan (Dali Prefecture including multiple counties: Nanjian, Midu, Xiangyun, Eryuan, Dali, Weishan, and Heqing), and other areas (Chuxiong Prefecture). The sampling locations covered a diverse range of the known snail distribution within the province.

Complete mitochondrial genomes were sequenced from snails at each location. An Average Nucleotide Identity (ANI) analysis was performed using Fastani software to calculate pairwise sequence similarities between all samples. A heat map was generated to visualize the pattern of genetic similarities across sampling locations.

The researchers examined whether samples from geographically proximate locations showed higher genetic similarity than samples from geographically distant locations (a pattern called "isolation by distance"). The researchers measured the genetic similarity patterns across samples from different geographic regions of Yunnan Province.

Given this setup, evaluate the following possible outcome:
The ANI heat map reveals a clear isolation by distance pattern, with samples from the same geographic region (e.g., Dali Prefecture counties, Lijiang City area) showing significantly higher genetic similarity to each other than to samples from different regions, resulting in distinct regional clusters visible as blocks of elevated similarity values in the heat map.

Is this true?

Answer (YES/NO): NO